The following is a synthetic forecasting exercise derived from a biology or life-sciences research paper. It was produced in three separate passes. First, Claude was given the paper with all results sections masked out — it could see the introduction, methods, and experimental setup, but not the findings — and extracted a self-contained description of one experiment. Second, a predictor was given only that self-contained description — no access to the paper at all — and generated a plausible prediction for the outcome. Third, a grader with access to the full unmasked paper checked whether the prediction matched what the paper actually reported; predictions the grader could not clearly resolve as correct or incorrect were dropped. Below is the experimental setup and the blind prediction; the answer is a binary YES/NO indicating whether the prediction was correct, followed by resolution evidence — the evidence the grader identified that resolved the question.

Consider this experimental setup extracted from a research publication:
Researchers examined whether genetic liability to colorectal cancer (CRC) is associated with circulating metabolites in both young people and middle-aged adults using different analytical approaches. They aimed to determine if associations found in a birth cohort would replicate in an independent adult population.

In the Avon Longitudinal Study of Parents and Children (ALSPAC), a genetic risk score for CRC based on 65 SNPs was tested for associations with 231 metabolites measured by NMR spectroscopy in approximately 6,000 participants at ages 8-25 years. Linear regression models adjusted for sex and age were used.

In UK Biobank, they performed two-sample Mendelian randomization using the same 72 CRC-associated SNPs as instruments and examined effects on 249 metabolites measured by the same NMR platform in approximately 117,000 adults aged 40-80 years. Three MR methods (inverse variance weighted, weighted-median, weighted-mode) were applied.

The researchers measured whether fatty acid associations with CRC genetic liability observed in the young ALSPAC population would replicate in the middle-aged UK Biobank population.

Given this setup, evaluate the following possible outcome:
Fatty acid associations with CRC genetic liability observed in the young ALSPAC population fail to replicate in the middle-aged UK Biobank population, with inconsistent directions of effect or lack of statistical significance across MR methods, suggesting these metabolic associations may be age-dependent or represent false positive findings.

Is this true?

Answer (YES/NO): NO